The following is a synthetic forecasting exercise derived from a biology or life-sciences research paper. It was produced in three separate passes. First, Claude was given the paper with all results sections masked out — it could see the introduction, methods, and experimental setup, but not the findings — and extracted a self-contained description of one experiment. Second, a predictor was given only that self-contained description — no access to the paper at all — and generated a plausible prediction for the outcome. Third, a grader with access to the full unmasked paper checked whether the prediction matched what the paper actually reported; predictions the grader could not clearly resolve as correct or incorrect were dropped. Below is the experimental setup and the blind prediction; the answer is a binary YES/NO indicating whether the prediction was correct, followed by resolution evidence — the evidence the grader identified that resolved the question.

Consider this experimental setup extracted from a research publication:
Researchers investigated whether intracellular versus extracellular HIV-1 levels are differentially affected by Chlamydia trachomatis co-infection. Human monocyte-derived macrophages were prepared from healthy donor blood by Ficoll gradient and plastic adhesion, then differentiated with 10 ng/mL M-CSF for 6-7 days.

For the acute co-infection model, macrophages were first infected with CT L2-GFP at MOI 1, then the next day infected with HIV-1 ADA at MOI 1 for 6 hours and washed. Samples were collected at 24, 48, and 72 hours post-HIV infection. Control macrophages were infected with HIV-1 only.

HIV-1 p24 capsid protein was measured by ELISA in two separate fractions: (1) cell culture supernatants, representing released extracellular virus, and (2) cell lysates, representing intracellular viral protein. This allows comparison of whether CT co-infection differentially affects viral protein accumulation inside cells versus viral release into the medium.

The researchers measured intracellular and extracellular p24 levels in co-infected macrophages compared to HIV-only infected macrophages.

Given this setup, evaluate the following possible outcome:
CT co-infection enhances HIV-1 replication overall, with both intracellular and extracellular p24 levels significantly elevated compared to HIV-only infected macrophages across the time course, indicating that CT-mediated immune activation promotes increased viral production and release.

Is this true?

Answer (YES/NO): NO